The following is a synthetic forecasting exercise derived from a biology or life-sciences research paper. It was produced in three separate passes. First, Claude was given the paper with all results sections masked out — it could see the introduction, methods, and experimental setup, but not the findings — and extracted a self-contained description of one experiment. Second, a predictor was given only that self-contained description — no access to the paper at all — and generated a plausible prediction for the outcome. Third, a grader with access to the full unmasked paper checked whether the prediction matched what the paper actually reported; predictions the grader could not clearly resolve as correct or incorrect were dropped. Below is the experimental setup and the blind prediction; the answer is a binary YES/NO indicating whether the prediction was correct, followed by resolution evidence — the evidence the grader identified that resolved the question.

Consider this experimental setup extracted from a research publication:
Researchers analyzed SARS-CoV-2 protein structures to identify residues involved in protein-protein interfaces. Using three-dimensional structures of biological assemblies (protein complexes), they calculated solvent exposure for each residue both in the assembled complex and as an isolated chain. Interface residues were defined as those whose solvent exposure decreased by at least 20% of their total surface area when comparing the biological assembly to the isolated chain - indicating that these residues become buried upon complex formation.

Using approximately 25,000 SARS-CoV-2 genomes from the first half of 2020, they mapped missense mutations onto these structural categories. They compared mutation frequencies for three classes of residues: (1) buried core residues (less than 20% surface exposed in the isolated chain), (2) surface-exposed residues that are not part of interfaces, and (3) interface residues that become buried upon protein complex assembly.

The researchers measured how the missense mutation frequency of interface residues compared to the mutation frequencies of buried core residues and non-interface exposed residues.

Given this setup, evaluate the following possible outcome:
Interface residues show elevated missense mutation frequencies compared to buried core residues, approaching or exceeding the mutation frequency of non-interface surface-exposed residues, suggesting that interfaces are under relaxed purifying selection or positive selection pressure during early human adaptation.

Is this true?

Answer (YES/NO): NO